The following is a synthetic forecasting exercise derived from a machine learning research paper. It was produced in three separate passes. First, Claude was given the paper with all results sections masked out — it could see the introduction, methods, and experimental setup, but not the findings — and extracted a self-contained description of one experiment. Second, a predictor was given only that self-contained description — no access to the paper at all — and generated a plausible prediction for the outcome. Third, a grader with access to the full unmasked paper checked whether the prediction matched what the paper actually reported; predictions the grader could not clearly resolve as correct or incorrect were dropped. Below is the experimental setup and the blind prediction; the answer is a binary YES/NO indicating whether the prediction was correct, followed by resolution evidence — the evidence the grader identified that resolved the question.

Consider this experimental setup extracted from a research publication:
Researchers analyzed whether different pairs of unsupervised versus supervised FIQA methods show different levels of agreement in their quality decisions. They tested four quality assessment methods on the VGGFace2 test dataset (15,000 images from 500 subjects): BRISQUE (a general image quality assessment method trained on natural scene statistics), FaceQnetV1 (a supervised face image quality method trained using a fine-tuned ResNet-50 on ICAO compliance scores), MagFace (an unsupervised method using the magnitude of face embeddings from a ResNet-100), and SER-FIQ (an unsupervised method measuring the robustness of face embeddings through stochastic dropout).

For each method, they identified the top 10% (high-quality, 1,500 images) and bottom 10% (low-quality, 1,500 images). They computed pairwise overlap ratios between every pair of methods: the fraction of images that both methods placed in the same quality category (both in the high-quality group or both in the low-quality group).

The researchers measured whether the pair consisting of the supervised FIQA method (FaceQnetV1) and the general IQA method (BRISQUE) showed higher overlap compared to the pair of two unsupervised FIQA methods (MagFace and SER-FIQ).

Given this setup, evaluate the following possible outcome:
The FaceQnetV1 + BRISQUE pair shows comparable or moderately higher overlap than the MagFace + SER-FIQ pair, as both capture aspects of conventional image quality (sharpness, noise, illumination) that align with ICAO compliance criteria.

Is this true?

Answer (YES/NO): NO